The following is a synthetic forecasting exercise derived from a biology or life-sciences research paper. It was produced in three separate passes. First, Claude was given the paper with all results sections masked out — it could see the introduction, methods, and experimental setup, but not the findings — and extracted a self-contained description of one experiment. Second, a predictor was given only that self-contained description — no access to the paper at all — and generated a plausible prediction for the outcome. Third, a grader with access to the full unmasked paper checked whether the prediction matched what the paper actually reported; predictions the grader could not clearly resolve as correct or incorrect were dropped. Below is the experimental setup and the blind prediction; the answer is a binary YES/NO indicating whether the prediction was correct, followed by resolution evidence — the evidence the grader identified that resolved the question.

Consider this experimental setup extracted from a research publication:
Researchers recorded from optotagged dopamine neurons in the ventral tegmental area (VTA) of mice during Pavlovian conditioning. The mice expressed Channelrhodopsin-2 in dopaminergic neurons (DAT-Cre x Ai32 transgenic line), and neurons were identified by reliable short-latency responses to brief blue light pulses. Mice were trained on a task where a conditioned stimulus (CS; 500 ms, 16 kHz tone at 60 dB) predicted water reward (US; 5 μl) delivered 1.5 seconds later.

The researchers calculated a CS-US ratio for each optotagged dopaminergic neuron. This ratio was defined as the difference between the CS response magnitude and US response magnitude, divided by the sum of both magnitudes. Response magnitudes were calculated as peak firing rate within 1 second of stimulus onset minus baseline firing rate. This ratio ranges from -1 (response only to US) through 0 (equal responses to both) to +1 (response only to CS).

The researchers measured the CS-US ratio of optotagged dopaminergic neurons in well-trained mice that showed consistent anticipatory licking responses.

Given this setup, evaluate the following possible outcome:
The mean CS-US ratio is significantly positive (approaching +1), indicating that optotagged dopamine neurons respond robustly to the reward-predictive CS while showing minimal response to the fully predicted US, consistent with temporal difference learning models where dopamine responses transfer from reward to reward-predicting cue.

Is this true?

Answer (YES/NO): NO